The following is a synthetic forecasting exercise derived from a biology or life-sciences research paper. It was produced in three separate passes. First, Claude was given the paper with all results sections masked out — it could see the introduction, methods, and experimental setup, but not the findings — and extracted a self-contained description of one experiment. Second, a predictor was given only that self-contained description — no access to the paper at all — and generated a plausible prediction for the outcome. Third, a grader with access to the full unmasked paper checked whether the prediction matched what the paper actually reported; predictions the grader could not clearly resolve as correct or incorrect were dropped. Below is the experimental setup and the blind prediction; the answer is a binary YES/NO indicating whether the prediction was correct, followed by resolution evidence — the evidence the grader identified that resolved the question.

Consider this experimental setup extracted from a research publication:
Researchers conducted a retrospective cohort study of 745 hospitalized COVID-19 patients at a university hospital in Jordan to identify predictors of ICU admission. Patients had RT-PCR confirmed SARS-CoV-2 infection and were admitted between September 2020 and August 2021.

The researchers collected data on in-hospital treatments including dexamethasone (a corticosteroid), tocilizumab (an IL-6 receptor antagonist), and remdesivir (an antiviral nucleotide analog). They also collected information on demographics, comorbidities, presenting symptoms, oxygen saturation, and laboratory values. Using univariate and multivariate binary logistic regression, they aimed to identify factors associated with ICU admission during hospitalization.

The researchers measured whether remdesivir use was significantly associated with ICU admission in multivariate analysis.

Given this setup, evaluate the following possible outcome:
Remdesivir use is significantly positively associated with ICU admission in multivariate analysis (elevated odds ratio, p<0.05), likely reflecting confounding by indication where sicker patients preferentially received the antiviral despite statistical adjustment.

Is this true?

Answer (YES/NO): NO